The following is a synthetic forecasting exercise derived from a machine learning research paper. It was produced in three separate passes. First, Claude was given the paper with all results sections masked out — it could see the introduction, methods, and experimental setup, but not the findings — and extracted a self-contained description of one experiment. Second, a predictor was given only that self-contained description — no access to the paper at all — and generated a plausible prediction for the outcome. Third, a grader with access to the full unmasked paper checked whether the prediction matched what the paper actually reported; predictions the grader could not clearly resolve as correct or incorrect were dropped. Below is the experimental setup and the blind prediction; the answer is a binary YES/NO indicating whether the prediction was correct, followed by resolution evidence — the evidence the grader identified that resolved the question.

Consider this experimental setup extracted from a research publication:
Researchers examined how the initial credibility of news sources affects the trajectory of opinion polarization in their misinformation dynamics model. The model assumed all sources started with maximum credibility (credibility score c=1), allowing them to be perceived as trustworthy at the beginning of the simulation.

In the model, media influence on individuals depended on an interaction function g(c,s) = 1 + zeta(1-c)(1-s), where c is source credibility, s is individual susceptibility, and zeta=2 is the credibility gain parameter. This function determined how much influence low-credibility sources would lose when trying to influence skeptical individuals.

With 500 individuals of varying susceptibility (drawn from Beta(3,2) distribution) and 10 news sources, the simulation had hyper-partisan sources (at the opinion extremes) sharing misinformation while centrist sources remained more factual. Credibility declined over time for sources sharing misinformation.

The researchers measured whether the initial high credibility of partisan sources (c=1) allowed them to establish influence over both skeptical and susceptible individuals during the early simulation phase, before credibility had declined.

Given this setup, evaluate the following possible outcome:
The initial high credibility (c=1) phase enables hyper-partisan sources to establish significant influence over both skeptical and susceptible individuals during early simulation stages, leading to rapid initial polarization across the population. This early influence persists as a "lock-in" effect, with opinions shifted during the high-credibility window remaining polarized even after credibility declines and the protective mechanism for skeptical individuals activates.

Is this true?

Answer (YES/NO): NO